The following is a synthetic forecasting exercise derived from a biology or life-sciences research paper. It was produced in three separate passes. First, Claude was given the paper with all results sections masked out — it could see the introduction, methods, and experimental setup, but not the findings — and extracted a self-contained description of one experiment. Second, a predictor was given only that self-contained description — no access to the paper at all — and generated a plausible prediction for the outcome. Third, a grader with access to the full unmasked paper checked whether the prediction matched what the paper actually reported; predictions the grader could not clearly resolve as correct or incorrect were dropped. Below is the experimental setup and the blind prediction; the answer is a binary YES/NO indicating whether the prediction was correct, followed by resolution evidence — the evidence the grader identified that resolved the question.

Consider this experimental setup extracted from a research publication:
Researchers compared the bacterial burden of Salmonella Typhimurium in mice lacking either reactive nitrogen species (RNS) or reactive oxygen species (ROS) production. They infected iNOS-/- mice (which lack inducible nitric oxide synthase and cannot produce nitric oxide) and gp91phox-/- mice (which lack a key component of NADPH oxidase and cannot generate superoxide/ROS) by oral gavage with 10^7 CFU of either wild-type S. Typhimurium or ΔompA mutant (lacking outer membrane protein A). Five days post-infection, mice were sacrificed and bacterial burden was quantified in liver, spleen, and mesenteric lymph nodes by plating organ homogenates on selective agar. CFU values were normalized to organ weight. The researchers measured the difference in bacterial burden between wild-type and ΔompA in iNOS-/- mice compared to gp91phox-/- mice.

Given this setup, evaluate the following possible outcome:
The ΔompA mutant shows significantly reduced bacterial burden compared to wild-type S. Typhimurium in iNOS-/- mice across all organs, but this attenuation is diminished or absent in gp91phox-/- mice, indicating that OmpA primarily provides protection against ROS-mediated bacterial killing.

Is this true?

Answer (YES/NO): NO